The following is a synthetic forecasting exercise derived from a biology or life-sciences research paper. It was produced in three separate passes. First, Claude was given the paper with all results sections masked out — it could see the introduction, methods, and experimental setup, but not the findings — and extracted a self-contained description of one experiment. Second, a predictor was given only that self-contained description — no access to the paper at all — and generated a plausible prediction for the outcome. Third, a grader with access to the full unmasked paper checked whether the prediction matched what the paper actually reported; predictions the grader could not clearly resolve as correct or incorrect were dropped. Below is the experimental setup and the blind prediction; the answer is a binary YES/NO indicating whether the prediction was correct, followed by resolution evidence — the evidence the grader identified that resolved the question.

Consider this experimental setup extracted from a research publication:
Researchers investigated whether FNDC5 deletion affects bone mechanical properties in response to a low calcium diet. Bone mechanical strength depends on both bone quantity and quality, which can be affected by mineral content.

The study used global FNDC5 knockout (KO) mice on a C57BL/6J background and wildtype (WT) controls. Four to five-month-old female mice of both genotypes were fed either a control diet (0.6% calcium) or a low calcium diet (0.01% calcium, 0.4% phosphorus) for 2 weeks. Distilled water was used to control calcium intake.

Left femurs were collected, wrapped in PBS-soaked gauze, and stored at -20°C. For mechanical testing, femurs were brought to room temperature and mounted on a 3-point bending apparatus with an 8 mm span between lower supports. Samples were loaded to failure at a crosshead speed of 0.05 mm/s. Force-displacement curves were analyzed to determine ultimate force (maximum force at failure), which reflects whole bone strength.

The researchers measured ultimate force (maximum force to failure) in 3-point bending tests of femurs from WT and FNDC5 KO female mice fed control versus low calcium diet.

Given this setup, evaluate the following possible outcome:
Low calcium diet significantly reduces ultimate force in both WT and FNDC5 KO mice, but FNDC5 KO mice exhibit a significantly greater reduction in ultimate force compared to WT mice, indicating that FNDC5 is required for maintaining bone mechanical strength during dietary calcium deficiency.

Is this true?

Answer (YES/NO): NO